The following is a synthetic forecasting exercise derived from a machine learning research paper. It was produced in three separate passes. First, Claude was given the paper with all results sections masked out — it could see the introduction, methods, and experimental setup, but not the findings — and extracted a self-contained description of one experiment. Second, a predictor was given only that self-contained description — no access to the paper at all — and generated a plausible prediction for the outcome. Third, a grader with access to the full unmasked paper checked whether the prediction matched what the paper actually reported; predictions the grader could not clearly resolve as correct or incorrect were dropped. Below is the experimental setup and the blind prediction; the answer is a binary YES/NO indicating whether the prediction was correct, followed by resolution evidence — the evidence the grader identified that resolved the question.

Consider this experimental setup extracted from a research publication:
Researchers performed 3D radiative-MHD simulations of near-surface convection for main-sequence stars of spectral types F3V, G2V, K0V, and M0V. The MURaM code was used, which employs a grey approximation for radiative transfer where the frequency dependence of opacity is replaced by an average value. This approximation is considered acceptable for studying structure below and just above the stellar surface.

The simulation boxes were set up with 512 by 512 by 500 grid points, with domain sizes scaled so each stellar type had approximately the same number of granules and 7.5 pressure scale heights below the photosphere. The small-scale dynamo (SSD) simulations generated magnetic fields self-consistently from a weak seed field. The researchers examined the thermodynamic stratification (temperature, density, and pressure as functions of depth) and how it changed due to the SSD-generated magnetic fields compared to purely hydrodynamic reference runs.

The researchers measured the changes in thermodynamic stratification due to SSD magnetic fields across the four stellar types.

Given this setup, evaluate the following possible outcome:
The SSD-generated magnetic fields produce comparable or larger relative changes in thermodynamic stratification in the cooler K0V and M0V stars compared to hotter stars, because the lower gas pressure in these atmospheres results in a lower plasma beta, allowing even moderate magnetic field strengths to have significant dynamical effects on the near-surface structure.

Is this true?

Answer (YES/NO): NO